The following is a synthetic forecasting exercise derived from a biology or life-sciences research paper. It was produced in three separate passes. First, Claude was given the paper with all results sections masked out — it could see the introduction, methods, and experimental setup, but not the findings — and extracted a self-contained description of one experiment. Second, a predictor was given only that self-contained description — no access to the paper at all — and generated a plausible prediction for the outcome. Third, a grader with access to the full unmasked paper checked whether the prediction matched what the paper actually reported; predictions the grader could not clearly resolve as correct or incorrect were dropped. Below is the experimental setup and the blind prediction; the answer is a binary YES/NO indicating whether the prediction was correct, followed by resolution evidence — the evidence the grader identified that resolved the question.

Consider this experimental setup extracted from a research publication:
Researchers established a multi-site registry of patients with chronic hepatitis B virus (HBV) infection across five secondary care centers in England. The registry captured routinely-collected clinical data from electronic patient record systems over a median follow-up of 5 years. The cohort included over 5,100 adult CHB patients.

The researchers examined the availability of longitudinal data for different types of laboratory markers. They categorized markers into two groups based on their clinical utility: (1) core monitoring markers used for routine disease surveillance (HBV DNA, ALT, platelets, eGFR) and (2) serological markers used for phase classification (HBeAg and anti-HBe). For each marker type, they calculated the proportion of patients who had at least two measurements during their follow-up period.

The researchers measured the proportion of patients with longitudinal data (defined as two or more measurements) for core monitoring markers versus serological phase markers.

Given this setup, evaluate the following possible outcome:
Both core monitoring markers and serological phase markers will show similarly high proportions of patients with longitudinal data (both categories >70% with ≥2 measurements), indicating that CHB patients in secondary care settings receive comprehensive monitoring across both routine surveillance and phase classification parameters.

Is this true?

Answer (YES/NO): NO